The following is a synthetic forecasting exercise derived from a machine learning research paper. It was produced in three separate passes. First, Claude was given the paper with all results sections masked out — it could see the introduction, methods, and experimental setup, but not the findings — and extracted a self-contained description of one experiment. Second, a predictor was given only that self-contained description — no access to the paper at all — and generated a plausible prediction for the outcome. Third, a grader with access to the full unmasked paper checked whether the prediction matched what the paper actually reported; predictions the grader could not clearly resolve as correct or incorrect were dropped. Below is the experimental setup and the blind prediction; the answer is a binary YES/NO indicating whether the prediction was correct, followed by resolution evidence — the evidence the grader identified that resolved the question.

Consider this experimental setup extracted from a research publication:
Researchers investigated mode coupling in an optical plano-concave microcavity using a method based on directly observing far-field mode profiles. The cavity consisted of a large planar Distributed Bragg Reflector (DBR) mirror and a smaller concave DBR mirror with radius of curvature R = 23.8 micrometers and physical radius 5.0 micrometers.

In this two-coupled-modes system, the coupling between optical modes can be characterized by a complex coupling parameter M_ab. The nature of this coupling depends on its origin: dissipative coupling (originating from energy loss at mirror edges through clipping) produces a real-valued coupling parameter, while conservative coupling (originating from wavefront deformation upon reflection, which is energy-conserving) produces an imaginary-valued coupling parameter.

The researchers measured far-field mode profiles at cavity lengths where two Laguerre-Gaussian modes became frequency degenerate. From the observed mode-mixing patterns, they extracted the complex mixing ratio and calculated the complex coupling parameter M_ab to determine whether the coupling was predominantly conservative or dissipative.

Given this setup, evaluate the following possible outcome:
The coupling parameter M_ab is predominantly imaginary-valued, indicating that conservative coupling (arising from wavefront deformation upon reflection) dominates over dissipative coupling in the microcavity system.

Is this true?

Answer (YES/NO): YES